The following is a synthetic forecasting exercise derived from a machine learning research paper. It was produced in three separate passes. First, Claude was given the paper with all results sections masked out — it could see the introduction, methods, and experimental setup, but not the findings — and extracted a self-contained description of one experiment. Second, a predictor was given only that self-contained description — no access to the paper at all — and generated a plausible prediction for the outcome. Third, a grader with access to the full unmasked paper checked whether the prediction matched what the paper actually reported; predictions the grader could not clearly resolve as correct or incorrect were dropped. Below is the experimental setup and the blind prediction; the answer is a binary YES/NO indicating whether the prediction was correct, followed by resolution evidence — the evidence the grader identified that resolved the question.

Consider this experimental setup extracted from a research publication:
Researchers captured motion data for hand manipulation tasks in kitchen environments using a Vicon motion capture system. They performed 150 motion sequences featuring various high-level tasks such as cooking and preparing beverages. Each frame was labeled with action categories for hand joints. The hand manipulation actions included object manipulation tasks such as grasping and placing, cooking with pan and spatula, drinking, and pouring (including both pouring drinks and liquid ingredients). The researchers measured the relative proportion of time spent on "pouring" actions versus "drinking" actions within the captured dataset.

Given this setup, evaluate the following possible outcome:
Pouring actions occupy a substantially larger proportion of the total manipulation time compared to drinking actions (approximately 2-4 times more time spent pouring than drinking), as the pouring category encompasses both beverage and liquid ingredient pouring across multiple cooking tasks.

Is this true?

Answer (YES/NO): NO